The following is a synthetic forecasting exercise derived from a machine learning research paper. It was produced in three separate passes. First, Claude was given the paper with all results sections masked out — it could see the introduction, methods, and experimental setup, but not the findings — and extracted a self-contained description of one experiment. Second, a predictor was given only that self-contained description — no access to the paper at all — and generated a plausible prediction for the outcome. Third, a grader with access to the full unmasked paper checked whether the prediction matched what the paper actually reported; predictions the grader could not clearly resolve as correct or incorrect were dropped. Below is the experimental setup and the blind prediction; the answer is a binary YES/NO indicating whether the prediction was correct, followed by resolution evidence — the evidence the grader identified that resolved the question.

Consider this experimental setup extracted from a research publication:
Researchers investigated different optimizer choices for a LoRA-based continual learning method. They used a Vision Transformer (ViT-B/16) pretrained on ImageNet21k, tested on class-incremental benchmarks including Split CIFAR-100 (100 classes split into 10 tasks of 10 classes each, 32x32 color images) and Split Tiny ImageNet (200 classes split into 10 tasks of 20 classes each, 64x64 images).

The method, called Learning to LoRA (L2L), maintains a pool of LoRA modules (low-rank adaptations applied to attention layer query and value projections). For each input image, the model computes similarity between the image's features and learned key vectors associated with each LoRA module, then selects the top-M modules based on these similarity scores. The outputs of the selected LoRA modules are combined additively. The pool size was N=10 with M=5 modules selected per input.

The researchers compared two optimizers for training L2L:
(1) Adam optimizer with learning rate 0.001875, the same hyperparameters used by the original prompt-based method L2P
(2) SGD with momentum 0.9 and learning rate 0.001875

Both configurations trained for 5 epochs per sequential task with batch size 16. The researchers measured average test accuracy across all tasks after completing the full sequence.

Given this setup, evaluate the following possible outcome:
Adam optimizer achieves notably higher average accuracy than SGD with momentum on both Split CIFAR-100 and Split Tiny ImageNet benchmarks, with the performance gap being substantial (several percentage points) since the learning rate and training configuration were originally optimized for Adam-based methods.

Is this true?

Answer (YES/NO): NO